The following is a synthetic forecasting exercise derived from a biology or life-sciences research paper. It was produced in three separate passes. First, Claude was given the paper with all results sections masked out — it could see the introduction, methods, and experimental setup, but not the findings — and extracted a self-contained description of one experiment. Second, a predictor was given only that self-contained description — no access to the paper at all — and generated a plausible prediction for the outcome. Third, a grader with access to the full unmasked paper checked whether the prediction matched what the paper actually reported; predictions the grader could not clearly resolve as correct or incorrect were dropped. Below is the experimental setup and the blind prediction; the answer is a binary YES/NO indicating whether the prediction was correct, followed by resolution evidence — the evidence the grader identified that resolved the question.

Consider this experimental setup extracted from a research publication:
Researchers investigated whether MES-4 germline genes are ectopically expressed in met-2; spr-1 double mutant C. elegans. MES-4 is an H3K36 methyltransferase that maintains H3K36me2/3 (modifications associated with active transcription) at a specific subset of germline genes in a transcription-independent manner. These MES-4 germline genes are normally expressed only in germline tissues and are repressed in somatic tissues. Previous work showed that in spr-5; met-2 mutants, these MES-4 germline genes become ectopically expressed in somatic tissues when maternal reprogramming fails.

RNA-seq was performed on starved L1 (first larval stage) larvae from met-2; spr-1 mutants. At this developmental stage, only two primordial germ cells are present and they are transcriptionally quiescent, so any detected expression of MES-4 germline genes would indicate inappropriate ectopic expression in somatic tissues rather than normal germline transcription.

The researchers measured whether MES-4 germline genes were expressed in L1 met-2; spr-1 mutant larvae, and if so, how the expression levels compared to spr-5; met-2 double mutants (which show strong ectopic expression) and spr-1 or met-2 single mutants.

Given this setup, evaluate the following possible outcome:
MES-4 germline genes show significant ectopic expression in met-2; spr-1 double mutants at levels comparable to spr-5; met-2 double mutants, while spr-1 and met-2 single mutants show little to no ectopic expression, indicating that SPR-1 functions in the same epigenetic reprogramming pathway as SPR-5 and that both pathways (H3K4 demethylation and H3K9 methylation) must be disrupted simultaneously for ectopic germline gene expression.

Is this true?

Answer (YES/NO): NO